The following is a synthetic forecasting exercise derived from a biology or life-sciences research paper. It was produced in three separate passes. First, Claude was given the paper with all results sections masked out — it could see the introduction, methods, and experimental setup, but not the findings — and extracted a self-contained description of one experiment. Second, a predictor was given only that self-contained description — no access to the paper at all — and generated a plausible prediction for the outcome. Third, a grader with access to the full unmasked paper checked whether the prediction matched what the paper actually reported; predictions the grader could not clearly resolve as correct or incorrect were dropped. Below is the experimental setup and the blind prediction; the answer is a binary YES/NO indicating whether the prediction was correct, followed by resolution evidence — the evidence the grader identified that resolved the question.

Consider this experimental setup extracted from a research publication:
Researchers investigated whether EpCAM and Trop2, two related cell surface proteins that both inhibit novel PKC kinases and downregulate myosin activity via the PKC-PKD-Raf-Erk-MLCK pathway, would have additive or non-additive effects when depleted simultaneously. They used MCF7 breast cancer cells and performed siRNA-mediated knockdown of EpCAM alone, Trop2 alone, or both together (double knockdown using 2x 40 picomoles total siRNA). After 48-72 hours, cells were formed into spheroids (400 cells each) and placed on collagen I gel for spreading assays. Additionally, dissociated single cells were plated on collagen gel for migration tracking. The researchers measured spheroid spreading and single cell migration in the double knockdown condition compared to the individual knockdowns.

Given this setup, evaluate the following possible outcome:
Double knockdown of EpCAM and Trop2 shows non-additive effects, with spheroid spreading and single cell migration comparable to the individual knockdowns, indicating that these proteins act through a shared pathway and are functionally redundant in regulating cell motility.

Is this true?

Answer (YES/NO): NO